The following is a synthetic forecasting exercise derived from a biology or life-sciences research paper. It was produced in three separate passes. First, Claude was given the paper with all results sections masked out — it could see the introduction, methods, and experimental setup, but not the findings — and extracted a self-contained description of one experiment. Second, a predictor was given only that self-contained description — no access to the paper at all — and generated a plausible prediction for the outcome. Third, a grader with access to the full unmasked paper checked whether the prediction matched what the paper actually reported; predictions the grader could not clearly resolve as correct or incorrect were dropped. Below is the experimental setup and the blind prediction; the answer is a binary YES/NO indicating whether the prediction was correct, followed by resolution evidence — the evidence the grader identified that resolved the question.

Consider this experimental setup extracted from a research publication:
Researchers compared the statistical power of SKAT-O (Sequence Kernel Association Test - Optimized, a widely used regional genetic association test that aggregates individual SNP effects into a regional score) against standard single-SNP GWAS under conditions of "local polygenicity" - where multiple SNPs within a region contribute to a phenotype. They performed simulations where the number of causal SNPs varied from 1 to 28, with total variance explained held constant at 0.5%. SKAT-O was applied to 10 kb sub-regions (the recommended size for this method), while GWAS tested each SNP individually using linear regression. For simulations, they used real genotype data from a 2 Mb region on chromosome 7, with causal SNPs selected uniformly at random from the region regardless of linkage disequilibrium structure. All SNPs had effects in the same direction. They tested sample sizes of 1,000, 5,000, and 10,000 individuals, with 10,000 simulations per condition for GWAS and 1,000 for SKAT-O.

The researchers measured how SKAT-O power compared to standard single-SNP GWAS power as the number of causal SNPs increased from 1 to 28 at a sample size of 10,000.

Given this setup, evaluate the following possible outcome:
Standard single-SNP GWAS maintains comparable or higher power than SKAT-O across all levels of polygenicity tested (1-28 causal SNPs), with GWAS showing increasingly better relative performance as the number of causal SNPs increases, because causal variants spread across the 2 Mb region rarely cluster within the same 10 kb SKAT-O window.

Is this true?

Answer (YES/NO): NO